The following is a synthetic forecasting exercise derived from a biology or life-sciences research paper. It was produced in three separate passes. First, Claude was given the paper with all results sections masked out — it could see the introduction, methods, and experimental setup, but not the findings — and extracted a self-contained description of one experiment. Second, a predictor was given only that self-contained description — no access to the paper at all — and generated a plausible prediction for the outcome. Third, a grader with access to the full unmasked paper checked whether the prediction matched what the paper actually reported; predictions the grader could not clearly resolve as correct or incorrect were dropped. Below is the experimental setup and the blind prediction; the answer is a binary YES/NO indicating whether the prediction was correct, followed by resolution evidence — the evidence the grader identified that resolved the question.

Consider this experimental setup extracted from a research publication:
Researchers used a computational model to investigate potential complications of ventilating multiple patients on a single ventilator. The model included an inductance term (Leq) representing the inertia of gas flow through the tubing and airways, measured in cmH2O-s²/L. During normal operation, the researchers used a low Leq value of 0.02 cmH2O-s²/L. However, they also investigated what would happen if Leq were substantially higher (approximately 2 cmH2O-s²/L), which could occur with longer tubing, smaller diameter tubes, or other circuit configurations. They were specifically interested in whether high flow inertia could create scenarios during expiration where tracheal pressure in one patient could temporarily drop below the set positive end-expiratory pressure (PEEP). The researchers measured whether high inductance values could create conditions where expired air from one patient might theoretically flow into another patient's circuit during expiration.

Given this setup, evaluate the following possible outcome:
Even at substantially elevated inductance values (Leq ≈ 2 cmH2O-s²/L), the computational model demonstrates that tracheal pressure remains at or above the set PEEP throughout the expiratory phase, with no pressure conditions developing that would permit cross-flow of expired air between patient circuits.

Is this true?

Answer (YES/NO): NO